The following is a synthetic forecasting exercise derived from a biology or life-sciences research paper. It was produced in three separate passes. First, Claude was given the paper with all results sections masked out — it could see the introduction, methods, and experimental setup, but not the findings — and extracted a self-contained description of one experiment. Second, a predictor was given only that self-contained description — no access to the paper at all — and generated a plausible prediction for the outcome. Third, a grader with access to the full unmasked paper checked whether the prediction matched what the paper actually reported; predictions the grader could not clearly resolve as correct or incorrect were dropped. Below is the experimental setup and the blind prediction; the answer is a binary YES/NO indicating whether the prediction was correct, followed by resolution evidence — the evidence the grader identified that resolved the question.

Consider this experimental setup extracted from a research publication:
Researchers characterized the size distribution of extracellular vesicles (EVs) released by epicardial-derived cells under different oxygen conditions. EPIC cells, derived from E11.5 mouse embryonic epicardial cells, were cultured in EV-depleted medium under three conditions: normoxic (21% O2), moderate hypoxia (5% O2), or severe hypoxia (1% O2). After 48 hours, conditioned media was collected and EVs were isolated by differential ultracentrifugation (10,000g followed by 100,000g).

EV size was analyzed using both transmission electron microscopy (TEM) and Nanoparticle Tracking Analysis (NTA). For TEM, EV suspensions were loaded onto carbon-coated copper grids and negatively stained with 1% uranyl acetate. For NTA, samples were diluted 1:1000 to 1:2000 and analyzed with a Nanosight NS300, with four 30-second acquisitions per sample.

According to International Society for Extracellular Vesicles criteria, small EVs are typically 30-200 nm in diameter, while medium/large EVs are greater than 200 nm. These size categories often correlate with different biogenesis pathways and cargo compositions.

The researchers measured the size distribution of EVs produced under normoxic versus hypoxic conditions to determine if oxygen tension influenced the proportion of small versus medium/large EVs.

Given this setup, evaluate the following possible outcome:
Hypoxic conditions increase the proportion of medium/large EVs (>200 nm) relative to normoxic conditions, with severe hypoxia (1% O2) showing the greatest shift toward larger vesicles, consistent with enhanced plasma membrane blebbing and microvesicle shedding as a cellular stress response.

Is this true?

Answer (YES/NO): NO